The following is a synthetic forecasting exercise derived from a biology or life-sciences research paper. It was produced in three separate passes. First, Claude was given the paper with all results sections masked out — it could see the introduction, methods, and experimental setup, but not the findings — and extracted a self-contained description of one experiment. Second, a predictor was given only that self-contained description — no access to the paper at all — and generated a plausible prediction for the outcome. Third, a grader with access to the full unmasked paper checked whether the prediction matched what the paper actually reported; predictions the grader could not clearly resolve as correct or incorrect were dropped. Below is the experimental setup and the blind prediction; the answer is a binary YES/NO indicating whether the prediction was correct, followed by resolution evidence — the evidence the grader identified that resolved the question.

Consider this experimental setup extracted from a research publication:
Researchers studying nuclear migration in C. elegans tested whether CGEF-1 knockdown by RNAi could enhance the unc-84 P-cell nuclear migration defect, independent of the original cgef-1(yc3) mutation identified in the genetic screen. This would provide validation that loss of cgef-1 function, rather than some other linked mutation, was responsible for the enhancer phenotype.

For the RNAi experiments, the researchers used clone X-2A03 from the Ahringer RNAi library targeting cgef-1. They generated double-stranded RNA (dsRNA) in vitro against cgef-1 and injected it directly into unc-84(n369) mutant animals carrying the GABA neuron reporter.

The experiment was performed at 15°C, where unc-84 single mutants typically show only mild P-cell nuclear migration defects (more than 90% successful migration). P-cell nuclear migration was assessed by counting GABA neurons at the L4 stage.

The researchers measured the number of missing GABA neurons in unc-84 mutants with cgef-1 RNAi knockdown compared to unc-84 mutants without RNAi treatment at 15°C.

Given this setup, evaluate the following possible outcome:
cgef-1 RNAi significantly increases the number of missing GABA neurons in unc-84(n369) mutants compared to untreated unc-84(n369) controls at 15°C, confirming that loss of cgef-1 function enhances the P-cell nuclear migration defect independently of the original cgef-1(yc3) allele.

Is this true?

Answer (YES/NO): YES